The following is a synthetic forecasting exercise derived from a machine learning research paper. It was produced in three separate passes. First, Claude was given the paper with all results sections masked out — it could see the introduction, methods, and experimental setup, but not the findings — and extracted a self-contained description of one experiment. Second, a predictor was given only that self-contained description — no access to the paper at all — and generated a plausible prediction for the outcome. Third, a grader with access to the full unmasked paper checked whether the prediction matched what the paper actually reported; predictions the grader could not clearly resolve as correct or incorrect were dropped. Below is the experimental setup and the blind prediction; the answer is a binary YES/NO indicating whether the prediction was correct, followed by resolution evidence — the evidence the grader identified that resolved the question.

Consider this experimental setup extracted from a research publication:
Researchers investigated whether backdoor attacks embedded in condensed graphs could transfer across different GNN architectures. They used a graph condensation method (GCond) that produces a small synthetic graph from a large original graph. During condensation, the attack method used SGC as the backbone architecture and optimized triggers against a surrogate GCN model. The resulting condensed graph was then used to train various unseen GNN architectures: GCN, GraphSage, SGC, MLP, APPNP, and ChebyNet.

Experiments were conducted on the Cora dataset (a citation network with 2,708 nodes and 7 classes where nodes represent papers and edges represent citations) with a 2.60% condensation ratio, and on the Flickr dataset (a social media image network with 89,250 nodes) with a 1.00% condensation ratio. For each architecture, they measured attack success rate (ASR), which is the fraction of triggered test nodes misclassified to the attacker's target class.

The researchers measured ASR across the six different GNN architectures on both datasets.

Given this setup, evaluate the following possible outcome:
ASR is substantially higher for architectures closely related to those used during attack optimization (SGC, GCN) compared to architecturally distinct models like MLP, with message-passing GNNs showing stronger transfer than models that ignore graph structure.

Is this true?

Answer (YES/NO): NO